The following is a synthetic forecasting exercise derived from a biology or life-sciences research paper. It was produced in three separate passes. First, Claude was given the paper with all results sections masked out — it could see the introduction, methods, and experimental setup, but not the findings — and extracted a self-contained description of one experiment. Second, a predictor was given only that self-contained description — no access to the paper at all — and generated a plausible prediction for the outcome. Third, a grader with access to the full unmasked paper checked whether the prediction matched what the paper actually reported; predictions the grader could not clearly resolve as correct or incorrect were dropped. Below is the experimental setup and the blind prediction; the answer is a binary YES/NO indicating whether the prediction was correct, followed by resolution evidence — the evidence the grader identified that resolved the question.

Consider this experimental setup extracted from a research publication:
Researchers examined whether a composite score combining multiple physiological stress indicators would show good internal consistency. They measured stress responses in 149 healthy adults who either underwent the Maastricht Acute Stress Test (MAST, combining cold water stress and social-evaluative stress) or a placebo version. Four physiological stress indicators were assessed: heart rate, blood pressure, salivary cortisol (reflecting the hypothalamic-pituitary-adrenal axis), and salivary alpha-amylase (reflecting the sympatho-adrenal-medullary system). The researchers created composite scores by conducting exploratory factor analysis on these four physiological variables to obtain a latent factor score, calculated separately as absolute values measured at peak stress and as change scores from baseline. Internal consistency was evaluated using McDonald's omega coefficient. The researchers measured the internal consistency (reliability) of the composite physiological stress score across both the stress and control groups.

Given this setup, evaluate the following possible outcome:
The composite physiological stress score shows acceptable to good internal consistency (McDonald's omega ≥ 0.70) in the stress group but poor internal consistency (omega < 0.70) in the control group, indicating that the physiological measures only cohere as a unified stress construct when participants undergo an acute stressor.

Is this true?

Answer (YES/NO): NO